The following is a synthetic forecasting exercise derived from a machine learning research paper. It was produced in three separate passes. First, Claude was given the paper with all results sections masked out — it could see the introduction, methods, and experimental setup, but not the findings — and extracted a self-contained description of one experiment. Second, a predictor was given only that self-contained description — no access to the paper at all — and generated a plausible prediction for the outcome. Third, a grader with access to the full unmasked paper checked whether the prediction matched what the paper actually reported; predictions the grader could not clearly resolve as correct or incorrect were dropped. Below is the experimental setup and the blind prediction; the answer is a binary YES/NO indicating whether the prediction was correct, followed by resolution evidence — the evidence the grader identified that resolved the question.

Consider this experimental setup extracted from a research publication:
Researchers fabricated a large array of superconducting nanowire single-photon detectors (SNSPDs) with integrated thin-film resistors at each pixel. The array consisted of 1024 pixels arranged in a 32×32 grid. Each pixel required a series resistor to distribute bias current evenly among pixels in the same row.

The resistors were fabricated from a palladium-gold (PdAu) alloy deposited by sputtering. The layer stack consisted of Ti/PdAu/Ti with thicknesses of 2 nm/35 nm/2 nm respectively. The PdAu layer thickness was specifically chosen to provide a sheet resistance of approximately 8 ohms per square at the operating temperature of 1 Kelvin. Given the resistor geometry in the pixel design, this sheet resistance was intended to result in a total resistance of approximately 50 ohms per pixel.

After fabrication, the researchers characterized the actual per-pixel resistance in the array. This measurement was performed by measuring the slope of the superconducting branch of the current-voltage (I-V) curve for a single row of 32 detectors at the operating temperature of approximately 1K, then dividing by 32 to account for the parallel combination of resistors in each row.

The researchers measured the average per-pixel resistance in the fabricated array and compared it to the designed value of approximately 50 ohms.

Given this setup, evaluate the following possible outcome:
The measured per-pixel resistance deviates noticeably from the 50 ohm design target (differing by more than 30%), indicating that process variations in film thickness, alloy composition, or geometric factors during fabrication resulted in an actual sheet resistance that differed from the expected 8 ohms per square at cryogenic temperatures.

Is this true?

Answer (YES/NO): YES